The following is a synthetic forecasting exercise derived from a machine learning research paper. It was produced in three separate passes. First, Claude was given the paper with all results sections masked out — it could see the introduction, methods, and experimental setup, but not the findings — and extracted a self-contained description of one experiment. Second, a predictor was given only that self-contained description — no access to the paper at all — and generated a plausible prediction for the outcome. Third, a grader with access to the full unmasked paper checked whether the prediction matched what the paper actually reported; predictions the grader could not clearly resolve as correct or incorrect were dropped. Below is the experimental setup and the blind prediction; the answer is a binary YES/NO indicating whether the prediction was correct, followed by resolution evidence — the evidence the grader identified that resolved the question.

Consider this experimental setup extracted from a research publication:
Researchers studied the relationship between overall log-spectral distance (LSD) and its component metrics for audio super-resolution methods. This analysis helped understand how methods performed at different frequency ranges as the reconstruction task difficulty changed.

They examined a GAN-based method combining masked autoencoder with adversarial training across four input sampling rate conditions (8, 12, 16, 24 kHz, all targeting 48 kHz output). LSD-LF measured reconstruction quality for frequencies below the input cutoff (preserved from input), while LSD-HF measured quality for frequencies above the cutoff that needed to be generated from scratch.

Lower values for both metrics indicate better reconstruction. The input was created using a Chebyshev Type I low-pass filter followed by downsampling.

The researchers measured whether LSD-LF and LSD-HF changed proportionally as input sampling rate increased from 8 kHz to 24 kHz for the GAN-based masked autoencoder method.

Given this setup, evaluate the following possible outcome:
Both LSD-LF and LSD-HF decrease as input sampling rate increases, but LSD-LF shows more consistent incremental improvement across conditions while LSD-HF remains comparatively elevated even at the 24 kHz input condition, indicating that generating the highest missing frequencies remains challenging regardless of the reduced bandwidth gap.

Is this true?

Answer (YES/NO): NO